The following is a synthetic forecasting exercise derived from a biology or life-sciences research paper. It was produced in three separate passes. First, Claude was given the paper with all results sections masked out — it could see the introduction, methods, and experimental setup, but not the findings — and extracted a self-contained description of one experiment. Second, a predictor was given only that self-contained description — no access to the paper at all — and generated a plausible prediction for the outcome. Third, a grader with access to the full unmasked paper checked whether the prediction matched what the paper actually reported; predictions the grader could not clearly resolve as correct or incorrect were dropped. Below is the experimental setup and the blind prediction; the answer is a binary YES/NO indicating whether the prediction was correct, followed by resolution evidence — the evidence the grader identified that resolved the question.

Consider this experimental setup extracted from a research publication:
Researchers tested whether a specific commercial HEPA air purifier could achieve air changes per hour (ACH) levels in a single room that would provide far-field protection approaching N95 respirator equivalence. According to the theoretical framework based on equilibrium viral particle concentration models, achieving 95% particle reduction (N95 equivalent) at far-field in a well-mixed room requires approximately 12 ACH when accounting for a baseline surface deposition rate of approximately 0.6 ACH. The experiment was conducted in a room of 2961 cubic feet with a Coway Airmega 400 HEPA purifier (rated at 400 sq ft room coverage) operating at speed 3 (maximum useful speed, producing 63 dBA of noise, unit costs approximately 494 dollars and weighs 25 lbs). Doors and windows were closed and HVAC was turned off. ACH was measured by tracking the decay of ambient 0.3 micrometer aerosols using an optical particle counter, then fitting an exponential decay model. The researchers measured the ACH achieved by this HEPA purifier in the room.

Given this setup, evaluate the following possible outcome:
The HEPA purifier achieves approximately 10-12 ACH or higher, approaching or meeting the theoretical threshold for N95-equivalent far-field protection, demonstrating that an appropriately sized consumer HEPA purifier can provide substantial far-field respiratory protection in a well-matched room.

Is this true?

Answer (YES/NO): NO